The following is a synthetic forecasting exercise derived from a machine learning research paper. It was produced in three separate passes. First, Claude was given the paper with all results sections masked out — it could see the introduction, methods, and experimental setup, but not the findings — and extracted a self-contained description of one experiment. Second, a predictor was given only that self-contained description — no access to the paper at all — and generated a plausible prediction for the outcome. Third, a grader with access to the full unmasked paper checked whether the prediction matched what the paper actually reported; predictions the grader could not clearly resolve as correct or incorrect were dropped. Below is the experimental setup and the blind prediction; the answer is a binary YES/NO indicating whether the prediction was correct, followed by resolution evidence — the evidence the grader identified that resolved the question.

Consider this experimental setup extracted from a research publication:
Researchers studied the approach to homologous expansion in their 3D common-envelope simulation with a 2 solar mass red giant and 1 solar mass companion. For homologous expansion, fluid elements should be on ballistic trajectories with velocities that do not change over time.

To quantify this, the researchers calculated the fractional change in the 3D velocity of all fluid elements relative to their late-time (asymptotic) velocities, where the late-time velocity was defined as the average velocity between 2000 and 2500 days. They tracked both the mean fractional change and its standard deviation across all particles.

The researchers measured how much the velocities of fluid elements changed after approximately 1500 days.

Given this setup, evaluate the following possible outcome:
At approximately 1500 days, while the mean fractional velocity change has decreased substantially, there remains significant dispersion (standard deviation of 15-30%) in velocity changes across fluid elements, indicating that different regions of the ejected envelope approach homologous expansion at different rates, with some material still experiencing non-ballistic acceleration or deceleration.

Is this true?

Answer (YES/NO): NO